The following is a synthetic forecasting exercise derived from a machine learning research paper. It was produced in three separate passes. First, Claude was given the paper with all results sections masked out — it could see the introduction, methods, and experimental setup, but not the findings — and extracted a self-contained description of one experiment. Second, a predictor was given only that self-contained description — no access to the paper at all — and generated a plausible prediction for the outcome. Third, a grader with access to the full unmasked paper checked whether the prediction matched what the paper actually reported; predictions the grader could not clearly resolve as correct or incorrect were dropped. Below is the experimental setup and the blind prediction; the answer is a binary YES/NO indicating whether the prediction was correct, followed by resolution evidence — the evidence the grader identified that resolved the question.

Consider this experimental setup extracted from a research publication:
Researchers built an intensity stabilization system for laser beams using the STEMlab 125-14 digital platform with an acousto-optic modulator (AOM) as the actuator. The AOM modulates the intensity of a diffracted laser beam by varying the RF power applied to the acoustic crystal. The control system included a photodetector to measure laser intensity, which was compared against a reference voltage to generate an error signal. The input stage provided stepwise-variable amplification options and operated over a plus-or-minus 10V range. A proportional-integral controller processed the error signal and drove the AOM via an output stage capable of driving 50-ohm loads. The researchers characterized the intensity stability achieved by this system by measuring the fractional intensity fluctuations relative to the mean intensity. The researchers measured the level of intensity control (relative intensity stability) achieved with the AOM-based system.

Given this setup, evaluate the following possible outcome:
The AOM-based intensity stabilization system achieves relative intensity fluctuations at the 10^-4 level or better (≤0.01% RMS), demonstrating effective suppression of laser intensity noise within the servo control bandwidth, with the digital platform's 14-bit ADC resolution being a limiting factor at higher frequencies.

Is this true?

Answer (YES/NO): NO